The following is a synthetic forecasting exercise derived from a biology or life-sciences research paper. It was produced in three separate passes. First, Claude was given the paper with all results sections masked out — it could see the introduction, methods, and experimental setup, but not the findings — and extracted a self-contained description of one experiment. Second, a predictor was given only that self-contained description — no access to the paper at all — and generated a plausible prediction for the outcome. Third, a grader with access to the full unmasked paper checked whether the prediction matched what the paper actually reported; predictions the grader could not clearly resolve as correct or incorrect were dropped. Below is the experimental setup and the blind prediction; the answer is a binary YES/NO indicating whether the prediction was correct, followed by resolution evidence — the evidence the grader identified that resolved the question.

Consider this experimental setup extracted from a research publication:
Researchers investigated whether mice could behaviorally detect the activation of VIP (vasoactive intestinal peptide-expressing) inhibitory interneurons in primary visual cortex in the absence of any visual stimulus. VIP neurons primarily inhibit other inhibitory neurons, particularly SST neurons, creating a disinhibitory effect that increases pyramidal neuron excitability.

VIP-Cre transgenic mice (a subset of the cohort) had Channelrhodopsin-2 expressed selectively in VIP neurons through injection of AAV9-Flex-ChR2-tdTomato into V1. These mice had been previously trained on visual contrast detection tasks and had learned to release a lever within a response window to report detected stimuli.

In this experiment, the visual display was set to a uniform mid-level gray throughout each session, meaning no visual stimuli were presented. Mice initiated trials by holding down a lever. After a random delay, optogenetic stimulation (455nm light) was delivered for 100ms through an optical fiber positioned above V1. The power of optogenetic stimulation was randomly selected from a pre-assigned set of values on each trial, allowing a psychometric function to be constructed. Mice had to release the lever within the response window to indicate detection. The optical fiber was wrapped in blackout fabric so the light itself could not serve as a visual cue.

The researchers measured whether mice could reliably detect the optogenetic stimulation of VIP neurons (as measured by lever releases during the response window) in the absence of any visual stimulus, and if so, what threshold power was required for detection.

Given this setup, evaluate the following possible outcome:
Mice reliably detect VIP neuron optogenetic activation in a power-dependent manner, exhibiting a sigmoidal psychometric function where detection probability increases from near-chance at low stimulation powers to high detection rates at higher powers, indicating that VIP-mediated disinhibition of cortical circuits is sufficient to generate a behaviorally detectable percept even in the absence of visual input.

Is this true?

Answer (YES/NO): YES